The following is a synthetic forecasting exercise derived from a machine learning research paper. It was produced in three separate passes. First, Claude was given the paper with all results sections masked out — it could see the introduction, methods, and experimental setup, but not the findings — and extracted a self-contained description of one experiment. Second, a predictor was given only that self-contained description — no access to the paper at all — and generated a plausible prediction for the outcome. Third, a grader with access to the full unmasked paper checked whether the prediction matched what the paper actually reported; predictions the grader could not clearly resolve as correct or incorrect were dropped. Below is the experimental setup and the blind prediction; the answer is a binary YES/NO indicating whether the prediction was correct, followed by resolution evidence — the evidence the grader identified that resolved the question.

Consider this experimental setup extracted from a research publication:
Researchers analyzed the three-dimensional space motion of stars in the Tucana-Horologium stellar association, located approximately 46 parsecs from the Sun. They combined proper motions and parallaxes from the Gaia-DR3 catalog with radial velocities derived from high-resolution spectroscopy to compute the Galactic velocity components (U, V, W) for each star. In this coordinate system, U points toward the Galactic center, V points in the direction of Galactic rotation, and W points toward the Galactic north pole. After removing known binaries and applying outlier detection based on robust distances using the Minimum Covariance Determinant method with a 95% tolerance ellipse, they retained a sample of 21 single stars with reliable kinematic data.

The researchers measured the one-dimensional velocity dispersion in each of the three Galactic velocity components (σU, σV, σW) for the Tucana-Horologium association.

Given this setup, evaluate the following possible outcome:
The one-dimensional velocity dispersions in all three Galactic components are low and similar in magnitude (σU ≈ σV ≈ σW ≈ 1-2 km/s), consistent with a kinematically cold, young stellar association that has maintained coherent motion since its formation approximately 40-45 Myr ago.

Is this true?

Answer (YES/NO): NO